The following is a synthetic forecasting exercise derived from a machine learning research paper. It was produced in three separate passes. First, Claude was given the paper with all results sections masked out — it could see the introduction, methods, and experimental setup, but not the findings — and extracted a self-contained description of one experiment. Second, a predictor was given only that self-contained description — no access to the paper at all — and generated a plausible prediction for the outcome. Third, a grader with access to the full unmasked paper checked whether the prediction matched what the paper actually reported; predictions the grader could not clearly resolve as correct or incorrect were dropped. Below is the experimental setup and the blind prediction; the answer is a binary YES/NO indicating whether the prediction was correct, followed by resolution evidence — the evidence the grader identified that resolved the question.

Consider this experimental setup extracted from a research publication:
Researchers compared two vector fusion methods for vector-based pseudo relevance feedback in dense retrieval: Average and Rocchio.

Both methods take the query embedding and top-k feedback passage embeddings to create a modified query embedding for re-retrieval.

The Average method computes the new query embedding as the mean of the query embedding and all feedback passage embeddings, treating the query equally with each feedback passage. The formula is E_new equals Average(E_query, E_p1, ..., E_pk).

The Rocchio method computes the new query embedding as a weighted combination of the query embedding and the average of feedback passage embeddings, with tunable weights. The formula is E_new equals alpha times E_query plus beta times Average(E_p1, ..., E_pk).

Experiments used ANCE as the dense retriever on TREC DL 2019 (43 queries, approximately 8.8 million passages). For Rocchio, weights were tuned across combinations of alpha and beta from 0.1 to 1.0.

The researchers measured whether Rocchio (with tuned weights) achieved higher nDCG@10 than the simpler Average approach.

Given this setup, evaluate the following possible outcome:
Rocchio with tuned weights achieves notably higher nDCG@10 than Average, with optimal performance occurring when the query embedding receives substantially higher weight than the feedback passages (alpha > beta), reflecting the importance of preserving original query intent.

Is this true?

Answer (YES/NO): NO